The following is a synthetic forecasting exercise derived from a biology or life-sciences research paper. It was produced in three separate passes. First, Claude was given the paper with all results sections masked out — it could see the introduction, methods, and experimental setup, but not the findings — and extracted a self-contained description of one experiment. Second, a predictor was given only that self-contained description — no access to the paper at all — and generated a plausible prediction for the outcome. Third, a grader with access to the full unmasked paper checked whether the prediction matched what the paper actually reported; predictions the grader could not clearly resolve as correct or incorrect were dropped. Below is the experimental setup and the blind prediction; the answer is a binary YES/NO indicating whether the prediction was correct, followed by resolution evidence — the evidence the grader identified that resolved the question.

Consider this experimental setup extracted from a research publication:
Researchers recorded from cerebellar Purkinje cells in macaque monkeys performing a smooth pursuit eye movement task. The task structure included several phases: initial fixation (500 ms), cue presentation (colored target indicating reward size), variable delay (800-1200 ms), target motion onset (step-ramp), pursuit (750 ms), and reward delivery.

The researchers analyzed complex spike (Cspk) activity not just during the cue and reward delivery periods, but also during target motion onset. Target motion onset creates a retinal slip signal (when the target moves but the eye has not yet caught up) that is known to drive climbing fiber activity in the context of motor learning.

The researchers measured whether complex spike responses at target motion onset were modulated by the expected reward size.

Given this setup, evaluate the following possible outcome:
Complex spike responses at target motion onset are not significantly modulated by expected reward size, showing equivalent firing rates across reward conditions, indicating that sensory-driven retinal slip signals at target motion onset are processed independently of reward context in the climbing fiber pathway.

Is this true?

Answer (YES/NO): YES